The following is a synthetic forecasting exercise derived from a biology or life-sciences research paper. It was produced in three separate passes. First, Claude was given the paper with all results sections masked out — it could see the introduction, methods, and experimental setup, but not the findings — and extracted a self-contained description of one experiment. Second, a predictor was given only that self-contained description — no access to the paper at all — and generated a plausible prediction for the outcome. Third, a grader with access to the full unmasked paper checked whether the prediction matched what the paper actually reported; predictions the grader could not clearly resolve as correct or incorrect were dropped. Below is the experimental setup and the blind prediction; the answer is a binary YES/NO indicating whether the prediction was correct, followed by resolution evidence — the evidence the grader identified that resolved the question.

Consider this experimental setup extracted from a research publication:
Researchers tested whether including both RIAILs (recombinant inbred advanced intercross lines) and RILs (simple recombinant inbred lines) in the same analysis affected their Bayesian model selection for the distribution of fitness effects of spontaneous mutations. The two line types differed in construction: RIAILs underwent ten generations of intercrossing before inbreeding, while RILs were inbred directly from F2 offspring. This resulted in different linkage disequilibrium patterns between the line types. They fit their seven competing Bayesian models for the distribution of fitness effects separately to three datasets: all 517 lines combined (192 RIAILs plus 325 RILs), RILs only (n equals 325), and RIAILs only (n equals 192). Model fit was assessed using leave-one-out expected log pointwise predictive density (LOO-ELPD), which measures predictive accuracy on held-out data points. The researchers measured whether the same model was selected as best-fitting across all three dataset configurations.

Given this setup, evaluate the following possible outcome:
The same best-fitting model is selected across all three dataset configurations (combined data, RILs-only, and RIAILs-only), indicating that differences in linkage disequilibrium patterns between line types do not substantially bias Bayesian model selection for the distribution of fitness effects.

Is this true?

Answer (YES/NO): NO